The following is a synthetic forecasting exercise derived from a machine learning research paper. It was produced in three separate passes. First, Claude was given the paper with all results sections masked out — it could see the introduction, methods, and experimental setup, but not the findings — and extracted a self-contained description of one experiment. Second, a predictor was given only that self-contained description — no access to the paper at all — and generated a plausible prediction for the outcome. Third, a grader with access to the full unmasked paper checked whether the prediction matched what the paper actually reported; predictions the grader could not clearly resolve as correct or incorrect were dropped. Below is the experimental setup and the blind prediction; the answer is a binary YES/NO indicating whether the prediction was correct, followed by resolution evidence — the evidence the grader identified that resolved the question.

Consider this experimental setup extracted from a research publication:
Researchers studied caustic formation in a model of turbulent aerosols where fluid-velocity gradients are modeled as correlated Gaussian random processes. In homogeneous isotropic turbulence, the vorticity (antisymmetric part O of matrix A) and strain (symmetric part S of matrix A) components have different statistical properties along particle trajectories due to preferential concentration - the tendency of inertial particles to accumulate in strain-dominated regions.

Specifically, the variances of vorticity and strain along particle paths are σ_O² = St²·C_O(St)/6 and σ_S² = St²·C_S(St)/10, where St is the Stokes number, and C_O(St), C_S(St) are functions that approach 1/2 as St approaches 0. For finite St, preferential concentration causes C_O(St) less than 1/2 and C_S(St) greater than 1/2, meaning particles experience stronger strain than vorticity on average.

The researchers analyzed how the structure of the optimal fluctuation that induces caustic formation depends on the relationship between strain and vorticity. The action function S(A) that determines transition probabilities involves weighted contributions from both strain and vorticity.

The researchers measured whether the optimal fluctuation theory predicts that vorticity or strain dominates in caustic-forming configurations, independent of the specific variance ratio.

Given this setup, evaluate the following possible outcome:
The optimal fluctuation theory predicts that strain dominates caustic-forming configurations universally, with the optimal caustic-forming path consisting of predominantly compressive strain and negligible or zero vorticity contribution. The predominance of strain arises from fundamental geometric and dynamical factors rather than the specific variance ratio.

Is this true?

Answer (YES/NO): YES